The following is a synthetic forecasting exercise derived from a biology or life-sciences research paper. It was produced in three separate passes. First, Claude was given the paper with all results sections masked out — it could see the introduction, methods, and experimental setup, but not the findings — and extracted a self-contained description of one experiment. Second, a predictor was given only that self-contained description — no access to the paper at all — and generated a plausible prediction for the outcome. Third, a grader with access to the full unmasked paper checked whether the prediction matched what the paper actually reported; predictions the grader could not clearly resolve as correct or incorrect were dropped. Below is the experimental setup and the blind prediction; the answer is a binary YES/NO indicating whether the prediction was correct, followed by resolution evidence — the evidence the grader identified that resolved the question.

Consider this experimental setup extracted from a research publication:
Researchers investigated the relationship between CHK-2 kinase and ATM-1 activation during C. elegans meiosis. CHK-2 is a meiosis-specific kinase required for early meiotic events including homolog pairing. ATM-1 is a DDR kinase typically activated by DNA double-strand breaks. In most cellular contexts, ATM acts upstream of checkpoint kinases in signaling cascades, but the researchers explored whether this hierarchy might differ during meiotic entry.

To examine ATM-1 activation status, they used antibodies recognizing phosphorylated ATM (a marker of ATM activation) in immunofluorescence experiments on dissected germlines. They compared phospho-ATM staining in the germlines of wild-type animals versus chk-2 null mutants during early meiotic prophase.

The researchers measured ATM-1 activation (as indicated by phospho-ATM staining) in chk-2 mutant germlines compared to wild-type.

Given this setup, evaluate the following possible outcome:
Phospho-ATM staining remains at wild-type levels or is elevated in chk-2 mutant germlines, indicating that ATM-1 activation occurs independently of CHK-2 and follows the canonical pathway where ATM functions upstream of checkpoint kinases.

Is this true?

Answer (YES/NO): NO